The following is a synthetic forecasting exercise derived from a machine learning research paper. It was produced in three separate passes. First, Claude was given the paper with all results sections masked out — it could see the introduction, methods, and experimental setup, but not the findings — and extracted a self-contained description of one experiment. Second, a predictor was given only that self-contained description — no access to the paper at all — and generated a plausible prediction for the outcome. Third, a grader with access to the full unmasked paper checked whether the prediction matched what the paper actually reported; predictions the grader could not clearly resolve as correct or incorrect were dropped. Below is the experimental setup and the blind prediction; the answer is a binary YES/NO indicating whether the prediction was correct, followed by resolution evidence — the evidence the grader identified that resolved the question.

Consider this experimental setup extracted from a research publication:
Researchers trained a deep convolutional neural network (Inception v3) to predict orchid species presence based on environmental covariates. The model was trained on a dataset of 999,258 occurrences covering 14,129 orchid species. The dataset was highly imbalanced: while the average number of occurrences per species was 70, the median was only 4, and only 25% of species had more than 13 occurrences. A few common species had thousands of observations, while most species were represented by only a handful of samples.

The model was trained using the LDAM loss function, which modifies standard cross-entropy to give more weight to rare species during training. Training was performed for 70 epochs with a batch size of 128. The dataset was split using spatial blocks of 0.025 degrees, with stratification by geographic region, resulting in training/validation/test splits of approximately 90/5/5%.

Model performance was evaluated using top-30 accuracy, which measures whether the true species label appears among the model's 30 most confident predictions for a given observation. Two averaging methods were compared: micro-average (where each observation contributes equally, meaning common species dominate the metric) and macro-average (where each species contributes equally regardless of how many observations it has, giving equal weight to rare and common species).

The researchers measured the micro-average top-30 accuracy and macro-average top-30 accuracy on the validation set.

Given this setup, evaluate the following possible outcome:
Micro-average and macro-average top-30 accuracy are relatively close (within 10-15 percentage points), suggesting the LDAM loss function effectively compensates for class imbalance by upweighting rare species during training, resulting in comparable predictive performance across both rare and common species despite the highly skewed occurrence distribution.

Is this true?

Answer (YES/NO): NO